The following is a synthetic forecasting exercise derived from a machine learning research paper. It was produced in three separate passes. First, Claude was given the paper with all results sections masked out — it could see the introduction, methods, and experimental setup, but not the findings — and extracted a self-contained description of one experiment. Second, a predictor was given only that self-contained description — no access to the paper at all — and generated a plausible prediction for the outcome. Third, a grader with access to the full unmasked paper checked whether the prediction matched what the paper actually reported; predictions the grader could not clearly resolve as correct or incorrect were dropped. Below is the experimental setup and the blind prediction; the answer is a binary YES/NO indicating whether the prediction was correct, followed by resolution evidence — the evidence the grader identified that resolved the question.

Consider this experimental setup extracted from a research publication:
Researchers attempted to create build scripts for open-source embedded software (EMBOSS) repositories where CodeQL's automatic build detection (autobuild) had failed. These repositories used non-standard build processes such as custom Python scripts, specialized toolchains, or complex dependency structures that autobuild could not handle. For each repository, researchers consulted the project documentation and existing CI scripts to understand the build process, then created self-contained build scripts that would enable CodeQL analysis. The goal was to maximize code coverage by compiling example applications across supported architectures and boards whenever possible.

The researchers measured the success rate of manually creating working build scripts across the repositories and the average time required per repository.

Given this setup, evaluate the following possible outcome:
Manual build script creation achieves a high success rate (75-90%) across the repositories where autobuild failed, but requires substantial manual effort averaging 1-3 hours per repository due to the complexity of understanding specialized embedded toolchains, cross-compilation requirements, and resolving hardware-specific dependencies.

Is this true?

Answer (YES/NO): NO